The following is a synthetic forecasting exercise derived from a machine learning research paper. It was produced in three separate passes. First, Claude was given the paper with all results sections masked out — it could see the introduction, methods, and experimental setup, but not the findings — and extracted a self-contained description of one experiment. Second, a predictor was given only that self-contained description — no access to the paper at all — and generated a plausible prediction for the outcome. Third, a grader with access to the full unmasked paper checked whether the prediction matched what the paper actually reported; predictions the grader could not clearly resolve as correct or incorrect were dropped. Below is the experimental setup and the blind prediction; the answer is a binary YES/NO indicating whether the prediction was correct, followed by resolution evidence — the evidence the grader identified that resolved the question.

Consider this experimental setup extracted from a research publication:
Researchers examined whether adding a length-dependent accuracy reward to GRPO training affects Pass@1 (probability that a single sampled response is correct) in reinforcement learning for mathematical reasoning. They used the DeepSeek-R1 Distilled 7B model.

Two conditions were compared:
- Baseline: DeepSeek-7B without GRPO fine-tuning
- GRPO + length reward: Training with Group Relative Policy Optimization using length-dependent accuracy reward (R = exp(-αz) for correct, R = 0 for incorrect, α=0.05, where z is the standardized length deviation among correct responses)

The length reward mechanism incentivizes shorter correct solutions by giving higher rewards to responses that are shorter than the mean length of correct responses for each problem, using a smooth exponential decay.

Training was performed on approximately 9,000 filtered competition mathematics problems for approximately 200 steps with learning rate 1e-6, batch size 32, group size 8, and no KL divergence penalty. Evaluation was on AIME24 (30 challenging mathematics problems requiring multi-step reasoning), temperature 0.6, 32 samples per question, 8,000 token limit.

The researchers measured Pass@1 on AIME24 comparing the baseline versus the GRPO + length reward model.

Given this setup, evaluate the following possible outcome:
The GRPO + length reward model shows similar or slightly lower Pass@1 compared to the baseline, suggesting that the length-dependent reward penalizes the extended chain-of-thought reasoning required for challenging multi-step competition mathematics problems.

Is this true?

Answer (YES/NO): NO